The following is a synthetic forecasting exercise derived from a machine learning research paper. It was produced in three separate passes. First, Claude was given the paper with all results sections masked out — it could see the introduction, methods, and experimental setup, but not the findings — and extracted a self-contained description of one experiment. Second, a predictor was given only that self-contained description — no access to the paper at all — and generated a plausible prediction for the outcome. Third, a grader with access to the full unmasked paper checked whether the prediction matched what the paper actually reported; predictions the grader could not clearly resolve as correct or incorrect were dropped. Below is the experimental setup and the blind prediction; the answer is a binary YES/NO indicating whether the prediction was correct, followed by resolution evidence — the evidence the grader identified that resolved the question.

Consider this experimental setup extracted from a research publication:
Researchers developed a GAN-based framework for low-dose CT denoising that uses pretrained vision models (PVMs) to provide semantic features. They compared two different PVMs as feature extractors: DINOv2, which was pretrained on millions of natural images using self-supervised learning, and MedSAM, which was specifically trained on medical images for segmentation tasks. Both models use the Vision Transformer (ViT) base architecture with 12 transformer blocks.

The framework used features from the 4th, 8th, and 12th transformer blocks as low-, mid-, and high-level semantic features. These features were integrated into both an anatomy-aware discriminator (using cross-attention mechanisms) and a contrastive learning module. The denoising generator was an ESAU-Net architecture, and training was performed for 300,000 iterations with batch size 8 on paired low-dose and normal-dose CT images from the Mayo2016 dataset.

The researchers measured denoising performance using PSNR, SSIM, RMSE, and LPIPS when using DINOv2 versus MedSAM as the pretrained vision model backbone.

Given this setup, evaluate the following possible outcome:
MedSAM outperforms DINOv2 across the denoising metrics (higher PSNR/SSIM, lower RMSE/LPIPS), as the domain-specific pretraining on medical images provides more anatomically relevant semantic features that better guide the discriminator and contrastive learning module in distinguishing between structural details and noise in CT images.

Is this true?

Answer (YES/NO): NO